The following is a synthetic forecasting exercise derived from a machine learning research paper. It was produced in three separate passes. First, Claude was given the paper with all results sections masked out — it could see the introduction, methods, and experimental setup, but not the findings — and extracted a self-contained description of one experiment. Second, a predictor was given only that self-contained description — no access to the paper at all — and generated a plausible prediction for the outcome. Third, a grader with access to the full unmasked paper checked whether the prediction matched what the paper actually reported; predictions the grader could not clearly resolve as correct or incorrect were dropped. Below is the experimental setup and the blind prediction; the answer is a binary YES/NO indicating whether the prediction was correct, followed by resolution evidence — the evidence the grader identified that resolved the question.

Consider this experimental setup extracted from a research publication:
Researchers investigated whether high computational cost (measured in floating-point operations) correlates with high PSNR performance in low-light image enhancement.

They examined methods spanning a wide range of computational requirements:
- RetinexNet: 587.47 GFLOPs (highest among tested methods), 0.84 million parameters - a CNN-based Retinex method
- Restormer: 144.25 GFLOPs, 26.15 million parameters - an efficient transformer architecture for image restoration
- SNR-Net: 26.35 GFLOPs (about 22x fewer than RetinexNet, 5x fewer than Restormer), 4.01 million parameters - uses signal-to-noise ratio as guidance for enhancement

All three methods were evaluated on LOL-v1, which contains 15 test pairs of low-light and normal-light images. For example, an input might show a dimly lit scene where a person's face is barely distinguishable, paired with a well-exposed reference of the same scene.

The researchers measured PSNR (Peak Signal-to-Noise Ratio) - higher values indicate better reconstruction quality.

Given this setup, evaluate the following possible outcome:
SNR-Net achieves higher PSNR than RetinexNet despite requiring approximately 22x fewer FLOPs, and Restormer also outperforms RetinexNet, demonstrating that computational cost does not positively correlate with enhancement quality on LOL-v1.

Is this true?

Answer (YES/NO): YES